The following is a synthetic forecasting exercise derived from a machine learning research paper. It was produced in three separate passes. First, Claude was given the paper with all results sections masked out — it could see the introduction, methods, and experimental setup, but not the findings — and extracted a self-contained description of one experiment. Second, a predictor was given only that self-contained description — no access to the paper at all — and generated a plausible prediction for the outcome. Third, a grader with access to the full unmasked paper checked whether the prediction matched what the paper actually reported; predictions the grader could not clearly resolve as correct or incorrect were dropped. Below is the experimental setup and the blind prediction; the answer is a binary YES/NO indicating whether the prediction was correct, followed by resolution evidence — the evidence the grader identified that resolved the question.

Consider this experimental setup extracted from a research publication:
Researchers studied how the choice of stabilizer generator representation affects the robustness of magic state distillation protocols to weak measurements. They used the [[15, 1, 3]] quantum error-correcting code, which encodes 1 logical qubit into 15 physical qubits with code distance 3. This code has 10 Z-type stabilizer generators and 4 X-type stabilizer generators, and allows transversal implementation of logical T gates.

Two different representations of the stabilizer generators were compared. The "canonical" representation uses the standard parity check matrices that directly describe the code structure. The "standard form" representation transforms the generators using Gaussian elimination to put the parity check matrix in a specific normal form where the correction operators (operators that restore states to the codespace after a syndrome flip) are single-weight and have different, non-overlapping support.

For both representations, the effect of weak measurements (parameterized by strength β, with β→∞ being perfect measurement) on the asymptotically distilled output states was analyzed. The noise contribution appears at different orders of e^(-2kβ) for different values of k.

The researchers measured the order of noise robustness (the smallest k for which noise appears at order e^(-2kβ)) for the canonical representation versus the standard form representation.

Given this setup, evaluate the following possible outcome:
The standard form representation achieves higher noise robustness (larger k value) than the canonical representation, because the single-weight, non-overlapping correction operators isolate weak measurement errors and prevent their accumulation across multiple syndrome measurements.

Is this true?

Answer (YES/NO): YES